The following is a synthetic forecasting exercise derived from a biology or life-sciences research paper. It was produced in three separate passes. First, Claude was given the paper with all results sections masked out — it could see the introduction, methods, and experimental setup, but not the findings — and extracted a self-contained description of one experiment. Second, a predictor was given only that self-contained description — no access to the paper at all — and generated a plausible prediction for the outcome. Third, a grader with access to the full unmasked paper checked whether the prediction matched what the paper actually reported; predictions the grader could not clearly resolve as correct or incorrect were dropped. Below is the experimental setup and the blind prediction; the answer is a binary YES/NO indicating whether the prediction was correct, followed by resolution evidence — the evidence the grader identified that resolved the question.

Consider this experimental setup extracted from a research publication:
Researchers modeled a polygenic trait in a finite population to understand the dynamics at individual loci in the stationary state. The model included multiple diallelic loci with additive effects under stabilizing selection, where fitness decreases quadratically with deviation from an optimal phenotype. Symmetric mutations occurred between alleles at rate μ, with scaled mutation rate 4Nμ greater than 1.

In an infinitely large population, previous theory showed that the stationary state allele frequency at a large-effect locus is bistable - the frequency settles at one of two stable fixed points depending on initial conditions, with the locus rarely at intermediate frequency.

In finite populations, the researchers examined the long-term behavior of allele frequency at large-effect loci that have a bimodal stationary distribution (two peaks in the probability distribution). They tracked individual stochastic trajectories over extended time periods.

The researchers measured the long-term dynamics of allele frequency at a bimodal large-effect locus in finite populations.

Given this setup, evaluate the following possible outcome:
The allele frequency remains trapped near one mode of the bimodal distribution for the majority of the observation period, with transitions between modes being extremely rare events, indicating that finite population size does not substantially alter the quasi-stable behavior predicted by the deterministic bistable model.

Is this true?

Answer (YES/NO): NO